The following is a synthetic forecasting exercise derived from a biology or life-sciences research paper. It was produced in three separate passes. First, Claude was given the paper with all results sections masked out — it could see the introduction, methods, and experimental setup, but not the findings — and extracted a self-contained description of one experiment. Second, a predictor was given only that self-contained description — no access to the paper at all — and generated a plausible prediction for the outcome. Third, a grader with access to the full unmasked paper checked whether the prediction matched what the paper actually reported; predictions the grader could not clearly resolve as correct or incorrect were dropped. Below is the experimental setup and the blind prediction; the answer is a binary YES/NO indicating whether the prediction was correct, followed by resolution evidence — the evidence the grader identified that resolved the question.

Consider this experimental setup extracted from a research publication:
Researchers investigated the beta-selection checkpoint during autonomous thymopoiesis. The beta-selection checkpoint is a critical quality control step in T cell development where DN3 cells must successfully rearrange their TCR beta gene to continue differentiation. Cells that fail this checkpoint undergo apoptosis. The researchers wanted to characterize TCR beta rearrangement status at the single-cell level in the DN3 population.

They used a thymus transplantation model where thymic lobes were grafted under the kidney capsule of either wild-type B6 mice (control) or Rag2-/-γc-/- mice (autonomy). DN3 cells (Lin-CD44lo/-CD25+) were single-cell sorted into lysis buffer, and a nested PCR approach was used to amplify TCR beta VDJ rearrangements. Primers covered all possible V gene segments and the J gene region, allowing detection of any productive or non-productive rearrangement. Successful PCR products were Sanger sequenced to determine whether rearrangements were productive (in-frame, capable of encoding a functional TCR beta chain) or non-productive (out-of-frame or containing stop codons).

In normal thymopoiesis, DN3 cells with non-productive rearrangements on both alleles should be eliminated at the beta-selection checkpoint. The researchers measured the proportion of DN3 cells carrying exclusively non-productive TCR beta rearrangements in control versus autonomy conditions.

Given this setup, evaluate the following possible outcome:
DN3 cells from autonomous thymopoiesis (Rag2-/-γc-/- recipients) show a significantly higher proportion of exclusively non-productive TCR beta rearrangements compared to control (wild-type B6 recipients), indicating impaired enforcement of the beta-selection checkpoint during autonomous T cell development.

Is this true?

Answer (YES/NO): YES